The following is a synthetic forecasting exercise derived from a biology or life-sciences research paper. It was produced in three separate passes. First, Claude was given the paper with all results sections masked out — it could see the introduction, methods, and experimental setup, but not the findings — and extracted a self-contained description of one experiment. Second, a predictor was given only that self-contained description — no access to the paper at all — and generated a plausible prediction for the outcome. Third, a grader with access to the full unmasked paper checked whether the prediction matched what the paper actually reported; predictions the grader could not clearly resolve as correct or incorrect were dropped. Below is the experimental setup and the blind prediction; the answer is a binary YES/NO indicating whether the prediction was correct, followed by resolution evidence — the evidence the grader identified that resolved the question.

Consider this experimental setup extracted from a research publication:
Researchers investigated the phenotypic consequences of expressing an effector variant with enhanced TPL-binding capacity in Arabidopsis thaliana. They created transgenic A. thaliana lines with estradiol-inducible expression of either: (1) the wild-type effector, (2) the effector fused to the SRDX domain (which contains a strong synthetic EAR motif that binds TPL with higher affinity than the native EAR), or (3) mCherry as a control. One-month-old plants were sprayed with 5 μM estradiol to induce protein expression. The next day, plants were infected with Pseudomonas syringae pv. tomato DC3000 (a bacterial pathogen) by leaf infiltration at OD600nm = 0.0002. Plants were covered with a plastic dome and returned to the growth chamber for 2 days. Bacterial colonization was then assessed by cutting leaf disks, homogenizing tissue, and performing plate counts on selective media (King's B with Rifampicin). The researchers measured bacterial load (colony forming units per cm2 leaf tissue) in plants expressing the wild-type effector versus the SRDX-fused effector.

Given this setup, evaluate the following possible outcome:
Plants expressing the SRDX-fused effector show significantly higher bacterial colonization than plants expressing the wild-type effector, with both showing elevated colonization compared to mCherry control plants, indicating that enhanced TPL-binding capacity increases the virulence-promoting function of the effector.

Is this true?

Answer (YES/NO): NO